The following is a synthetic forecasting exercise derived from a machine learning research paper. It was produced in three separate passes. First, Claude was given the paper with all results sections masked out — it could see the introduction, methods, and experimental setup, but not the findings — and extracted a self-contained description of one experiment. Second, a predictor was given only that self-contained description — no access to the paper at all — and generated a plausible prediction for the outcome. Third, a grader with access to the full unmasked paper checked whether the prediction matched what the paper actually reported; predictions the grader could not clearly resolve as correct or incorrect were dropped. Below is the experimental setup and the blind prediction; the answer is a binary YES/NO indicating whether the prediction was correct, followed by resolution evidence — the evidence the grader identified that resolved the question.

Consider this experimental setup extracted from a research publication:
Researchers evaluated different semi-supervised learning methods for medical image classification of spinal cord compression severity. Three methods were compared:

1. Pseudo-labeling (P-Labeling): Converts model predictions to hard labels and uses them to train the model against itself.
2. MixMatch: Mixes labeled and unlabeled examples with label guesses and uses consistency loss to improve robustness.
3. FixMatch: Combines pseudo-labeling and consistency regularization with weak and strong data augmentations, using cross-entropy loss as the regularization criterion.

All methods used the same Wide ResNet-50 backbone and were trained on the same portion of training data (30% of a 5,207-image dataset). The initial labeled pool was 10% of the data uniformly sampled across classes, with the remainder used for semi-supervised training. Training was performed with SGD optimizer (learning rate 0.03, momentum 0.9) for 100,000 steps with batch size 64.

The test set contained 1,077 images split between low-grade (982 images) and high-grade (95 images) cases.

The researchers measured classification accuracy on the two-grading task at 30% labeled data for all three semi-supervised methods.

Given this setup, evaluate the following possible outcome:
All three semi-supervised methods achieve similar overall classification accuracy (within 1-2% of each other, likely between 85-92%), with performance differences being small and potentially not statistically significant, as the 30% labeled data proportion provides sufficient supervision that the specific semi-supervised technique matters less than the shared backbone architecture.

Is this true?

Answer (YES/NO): NO